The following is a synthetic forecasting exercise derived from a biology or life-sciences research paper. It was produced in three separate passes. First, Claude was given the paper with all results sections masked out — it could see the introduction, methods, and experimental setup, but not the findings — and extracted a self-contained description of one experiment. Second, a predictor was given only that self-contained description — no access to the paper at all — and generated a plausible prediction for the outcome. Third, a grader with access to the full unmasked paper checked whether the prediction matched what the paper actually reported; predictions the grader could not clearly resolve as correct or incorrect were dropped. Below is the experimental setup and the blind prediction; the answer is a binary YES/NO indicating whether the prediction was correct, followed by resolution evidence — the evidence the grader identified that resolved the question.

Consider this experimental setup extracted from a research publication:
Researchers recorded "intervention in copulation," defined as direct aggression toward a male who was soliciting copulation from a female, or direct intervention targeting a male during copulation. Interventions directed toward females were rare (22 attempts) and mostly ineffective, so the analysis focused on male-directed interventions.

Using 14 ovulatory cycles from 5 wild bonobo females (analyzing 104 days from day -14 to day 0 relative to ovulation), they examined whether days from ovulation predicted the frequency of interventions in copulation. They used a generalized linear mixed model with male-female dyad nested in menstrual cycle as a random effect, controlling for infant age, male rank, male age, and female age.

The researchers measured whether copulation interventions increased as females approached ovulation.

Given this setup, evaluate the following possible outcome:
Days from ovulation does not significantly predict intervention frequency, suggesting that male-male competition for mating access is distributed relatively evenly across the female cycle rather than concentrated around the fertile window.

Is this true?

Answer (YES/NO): NO